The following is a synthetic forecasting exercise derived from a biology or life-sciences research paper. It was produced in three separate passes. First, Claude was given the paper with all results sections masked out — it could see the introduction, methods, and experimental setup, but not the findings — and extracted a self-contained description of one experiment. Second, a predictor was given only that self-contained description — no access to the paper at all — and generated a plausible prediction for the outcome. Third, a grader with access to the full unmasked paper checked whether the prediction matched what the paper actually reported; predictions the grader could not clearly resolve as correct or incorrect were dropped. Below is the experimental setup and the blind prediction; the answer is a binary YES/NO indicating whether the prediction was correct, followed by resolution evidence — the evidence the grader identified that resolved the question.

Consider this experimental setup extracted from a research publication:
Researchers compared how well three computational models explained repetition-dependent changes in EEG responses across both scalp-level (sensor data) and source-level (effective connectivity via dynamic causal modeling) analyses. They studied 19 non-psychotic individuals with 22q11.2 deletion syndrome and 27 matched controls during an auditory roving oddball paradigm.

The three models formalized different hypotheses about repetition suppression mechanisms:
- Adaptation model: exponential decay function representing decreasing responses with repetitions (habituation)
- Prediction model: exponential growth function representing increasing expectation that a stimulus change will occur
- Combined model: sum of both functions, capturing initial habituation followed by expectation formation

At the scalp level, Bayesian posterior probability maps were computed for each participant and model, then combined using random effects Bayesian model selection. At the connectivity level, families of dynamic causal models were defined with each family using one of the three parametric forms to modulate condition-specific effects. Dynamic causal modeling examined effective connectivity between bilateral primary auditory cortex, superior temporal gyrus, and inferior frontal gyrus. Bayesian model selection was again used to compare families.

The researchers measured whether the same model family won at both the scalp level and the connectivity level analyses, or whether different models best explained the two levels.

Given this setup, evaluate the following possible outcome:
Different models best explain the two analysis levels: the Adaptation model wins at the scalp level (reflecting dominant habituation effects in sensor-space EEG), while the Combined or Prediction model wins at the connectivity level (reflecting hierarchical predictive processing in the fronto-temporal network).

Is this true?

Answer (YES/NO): NO